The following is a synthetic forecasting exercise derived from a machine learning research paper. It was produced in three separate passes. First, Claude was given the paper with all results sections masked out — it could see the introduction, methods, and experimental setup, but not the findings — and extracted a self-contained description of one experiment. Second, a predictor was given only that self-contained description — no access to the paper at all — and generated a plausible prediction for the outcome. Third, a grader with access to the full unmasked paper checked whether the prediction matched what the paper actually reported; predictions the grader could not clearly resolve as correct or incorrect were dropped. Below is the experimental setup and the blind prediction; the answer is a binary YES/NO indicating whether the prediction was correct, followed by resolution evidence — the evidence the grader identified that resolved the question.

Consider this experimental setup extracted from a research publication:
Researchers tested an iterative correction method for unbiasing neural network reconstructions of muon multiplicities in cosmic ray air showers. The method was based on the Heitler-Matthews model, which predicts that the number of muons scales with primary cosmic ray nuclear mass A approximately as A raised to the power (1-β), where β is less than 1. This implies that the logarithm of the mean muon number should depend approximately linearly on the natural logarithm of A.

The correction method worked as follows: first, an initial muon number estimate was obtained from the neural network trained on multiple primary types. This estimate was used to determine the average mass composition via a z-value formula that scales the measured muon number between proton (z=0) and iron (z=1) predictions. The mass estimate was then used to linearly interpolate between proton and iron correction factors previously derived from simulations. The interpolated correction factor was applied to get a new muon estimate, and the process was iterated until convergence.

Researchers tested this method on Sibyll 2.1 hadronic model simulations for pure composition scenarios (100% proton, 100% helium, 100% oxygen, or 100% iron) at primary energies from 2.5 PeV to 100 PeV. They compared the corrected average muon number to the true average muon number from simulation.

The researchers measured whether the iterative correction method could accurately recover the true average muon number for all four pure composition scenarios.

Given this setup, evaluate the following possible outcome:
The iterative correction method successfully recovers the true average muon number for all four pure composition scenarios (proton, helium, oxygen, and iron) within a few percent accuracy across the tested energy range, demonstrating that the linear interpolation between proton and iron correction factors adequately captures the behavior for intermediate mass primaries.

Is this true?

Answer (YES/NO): YES